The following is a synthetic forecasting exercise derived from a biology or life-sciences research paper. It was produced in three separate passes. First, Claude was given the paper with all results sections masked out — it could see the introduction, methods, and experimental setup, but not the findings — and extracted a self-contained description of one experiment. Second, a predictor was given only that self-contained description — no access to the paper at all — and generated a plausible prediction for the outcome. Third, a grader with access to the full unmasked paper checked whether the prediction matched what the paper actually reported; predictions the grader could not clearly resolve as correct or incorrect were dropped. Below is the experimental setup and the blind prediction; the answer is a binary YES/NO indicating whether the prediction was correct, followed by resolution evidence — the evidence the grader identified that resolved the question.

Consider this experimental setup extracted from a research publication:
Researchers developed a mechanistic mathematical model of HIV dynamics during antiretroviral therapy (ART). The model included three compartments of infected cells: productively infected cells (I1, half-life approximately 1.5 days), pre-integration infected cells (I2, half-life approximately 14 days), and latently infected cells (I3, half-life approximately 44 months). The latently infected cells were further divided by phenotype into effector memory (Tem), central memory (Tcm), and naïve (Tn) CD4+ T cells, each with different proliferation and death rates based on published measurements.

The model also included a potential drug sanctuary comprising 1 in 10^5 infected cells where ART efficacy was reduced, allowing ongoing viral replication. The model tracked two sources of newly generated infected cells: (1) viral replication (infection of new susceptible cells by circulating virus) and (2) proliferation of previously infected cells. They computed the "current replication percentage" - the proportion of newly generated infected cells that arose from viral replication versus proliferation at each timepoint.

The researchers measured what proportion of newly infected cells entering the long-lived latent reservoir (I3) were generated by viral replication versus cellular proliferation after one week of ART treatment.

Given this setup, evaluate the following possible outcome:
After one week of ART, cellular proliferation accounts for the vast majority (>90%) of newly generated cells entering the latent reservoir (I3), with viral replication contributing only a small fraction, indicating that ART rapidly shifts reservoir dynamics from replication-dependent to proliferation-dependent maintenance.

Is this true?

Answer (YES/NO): YES